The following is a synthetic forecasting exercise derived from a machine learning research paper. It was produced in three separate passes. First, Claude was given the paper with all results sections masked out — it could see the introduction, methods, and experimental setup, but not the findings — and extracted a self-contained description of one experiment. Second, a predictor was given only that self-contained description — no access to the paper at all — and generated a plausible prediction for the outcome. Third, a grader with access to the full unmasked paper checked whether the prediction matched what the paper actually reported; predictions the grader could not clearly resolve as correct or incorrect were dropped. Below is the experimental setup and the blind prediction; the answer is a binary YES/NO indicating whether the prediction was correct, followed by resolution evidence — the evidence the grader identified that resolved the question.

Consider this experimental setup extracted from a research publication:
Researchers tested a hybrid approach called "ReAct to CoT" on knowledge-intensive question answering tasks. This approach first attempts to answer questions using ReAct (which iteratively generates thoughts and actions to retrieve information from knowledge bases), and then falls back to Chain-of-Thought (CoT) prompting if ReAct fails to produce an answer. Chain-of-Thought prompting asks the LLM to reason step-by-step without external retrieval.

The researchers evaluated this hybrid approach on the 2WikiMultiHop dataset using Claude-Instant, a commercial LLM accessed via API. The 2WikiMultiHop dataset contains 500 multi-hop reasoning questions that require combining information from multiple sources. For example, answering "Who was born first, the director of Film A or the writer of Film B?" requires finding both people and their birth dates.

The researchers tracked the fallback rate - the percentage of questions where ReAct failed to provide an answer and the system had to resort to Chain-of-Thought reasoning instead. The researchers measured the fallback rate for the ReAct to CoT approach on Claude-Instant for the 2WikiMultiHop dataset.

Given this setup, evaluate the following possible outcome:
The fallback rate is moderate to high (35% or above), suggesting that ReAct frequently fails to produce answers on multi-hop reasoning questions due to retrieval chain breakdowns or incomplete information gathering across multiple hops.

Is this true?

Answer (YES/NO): YES